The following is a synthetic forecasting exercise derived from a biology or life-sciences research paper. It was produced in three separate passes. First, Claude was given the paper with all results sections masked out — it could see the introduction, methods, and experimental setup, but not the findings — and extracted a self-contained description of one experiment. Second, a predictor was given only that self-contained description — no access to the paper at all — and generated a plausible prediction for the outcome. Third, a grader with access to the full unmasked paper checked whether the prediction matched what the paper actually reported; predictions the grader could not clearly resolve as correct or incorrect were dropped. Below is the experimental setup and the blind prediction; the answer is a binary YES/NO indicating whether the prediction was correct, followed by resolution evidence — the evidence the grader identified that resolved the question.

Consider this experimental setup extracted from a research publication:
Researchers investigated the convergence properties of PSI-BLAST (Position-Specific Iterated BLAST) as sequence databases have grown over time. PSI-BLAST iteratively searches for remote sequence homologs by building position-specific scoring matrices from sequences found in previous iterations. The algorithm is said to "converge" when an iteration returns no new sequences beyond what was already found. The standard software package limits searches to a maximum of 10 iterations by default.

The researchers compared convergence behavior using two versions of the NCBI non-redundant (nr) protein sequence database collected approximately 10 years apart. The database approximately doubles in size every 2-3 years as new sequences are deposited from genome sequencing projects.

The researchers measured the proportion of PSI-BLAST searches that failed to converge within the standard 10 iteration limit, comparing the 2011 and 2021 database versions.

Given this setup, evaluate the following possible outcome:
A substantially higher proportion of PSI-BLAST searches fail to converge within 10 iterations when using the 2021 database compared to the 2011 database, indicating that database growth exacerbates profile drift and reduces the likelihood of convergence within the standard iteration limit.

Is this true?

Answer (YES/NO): YES